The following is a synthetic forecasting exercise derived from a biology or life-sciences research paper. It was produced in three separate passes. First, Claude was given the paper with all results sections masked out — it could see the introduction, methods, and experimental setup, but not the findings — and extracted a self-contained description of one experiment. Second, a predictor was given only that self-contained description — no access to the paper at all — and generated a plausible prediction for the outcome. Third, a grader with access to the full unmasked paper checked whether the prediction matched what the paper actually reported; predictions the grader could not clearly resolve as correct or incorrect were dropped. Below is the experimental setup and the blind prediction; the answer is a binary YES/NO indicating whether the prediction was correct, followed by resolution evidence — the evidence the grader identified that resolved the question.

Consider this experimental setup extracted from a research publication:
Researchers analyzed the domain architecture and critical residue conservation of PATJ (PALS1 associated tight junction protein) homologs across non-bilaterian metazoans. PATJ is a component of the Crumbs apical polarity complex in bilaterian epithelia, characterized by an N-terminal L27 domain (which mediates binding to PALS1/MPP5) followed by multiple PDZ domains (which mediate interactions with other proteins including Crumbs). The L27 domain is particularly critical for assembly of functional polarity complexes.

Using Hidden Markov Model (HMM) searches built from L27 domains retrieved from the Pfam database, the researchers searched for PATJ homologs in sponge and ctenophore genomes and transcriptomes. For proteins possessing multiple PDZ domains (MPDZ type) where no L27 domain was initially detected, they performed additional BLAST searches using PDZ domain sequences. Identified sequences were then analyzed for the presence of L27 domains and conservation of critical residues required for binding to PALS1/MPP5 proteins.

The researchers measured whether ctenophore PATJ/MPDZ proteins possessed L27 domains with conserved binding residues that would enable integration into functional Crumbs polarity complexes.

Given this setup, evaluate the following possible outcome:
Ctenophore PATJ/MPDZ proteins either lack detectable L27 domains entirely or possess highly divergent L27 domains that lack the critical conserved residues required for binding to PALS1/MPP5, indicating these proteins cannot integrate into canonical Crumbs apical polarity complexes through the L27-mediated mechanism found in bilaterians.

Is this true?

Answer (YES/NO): NO